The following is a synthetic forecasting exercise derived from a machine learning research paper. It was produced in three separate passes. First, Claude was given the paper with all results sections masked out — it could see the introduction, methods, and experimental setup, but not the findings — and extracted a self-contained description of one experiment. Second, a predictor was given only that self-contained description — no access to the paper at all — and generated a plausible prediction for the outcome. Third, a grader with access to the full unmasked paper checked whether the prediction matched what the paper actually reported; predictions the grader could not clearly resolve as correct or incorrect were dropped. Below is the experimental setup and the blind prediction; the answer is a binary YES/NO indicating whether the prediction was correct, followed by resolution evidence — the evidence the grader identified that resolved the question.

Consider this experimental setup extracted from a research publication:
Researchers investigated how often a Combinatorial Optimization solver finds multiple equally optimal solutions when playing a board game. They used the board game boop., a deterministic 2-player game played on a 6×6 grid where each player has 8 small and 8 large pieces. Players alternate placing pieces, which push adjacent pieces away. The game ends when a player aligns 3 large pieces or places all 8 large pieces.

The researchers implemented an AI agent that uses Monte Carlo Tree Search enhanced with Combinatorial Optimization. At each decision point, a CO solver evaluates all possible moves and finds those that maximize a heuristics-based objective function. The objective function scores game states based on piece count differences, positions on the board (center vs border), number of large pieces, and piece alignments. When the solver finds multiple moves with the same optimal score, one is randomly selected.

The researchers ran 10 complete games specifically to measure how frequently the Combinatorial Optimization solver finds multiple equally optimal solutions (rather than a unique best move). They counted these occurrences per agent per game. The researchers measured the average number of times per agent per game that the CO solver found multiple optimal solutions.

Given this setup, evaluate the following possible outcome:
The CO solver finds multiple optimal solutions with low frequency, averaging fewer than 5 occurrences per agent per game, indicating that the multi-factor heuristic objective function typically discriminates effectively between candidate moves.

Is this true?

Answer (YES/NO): NO